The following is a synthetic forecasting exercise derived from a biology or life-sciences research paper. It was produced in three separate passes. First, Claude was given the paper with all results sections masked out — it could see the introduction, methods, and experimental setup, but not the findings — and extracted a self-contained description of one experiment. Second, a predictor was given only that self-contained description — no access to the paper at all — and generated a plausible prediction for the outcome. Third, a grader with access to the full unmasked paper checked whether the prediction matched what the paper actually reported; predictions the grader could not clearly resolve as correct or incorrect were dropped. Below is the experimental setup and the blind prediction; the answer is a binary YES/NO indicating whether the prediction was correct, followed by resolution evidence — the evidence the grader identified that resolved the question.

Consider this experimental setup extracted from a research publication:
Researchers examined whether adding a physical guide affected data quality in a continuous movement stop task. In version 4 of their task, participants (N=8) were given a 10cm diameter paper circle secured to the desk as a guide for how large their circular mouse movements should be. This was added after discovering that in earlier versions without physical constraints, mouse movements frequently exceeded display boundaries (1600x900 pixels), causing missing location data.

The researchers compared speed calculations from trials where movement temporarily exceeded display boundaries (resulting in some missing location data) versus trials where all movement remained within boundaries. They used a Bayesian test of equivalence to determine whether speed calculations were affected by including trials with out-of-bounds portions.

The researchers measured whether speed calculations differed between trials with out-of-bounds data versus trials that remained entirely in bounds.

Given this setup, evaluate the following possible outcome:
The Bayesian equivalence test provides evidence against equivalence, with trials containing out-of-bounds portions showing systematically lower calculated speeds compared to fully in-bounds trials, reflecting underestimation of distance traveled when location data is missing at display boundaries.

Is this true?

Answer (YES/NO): NO